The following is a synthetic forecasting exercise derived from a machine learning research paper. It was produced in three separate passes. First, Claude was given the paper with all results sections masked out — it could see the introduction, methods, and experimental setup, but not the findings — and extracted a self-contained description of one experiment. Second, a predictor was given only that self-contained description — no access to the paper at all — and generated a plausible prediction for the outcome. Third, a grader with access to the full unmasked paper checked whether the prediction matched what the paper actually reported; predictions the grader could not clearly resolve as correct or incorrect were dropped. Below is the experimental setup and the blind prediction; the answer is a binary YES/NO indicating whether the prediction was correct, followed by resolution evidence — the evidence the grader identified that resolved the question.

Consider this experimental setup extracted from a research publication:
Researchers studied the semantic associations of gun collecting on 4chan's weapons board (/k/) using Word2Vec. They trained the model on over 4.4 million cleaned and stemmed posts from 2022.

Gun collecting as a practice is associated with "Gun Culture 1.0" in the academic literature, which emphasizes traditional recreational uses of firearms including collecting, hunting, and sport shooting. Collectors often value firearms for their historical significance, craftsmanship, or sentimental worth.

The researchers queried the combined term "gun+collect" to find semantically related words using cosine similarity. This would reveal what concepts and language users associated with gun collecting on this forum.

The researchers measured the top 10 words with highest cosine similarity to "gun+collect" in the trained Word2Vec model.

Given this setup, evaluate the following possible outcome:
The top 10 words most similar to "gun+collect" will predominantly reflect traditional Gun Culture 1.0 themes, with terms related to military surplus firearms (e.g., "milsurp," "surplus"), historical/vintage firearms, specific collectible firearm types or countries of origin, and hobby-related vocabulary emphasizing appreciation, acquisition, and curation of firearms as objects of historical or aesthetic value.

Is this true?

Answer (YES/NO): YES